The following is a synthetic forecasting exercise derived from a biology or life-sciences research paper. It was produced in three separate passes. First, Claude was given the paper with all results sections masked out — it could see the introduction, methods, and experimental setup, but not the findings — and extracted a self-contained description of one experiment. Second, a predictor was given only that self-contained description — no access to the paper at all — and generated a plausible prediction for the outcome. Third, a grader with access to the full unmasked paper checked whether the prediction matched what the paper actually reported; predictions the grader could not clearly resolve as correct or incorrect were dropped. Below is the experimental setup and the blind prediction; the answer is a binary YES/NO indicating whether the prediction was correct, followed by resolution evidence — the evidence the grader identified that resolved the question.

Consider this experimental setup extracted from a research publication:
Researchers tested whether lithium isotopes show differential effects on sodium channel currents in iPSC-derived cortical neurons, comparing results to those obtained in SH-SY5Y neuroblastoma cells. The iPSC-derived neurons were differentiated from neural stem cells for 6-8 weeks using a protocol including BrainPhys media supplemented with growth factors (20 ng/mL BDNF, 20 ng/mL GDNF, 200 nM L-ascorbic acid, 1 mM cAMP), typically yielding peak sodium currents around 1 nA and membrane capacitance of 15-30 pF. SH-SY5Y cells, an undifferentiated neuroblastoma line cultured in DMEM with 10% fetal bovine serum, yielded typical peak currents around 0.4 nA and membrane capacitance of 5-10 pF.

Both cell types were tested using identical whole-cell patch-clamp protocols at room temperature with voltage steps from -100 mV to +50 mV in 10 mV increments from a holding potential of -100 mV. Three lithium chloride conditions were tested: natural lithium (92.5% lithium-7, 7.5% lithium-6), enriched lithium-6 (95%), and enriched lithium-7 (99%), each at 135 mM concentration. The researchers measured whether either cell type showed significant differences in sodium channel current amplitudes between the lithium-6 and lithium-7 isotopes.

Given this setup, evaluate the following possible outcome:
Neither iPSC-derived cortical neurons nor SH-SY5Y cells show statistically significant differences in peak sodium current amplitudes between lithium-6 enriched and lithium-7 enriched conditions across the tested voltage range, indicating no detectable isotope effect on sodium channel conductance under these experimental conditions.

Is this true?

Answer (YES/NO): NO